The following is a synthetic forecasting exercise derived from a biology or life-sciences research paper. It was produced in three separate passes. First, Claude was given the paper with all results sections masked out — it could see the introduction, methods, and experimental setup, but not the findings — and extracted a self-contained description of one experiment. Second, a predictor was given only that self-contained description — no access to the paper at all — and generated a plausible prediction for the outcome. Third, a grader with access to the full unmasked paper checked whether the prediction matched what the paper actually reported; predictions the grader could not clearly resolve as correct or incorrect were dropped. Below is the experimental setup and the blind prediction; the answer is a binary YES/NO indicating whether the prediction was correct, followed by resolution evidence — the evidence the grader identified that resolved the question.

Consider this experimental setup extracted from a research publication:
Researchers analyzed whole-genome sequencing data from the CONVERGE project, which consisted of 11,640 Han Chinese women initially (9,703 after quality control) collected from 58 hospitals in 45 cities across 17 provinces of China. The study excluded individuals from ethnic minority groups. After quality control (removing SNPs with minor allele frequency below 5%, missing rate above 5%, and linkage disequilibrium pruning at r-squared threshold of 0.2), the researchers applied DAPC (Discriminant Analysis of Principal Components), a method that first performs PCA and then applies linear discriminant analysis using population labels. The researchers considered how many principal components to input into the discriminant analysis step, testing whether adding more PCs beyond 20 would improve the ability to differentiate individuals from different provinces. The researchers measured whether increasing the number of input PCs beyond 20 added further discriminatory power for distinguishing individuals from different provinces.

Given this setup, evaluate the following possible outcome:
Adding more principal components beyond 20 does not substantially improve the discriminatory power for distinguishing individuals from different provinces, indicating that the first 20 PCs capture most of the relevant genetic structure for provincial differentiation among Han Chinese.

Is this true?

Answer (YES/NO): YES